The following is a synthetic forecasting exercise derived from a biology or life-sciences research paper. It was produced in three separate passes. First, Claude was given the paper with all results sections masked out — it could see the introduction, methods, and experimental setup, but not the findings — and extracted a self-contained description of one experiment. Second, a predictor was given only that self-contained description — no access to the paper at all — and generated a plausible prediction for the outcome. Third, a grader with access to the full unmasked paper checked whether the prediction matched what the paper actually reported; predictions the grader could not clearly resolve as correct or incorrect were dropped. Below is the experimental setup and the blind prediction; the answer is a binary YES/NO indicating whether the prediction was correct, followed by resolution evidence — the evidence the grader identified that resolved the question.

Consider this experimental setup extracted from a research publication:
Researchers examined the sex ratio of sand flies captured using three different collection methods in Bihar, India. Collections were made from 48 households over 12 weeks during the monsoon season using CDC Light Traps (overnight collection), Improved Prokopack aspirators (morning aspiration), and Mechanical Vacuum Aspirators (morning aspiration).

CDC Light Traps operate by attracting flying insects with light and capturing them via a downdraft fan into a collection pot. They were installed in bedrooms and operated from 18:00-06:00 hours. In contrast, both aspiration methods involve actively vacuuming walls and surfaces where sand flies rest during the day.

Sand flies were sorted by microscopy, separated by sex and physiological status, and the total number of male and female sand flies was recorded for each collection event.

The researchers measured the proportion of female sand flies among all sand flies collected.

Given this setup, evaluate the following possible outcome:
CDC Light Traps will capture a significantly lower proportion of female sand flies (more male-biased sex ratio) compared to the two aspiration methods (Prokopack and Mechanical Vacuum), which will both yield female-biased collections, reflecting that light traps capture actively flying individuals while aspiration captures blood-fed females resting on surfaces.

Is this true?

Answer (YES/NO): NO